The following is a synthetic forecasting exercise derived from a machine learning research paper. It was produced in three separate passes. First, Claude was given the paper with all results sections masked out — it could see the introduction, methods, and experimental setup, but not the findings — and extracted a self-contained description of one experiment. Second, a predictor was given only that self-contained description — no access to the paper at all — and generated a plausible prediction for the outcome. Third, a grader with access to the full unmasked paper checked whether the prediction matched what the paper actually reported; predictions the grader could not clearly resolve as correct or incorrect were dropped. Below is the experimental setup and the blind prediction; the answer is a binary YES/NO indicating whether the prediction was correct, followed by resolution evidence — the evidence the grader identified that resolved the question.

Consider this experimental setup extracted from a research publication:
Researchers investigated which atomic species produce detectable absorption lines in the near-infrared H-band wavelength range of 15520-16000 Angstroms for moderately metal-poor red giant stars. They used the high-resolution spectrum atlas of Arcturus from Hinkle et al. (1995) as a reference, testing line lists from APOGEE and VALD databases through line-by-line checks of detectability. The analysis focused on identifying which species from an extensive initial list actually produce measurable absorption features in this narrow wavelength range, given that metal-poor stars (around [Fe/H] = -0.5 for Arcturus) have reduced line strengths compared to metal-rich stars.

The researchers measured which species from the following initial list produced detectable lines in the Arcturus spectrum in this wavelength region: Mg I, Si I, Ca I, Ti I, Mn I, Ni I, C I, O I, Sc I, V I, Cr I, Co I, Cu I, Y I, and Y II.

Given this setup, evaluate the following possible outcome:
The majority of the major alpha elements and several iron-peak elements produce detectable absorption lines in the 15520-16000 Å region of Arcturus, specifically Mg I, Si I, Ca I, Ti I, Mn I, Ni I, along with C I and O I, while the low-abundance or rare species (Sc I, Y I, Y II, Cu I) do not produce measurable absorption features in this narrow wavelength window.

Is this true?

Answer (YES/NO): NO